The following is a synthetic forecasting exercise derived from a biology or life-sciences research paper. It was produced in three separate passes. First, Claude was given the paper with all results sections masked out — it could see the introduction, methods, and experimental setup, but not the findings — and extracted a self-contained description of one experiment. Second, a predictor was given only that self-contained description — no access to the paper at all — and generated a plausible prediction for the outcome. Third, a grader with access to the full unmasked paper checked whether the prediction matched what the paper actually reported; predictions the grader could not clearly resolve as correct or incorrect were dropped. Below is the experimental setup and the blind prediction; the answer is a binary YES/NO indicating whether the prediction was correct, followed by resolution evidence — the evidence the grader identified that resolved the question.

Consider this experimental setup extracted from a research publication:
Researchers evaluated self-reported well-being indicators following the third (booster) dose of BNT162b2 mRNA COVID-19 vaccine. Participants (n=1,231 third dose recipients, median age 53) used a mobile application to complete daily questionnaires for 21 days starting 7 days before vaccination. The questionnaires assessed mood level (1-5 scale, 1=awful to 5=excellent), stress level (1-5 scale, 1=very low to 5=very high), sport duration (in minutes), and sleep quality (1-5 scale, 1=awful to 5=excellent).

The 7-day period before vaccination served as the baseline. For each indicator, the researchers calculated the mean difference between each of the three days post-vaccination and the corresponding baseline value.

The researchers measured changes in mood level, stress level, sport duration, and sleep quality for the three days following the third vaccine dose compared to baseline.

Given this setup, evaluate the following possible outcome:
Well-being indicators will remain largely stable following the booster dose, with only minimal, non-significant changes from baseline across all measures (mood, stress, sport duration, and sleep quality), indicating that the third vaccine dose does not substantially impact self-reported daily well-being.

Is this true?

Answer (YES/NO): NO